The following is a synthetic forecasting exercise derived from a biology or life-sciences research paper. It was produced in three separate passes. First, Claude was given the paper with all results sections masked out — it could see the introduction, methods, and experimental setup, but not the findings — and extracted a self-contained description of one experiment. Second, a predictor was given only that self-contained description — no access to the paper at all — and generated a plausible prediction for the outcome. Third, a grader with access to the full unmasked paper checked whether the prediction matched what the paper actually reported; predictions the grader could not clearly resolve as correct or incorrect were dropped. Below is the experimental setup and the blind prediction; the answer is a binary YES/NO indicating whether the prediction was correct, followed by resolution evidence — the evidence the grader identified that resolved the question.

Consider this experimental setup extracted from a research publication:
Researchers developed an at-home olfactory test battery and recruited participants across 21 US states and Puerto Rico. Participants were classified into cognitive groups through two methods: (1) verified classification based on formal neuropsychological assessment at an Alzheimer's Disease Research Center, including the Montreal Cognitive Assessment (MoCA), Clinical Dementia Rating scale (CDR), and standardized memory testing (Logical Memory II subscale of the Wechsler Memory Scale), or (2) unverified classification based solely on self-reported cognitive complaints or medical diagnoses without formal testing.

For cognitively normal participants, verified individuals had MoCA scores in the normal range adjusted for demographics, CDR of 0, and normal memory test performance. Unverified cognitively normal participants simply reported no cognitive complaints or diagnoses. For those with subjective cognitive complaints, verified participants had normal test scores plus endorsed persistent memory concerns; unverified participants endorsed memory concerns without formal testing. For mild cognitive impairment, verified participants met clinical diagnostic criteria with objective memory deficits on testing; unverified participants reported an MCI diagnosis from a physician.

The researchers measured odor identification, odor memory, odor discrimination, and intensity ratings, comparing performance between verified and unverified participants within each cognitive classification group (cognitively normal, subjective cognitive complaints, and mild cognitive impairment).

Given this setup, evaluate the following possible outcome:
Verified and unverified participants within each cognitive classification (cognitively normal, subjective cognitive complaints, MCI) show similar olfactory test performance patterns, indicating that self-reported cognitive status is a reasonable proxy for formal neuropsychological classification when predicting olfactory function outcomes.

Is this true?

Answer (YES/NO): YES